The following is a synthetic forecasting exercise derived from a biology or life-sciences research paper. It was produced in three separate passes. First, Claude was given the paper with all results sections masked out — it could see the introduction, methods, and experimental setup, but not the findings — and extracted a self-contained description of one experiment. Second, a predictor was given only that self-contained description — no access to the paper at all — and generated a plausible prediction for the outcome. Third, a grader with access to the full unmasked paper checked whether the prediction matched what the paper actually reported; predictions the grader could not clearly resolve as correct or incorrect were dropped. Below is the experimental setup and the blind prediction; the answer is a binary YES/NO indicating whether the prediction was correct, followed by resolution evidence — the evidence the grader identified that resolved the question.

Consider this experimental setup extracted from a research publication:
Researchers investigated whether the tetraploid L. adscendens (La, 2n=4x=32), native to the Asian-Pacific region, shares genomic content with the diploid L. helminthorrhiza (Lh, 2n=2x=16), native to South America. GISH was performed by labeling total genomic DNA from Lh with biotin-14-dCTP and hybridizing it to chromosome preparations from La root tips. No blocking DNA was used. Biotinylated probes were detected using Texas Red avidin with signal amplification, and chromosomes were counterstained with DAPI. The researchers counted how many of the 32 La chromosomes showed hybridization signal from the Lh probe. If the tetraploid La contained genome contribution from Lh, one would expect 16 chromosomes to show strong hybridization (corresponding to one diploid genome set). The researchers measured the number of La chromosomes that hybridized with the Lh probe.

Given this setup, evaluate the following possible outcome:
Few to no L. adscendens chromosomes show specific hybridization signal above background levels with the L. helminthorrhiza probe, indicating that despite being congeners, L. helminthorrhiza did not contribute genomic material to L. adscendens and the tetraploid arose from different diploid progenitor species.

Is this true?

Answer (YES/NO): NO